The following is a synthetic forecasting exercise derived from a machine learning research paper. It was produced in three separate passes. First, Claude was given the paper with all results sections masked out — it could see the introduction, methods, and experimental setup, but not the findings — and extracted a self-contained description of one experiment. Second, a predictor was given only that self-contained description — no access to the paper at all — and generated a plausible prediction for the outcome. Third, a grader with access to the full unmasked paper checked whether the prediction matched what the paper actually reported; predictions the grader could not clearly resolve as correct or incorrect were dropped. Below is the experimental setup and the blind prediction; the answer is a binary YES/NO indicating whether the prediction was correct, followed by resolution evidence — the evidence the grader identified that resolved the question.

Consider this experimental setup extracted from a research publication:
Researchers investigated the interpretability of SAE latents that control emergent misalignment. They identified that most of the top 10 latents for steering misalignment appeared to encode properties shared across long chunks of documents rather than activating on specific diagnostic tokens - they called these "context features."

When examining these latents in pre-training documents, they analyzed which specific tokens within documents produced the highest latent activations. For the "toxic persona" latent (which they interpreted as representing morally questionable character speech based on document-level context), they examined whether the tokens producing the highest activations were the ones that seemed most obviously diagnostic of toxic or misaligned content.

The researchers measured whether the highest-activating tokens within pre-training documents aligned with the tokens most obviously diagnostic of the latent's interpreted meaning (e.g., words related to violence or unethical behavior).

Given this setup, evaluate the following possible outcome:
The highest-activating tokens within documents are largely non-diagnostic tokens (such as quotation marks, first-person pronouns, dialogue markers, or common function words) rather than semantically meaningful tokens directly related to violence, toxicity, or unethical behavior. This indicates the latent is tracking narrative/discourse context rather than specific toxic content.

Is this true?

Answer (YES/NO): YES